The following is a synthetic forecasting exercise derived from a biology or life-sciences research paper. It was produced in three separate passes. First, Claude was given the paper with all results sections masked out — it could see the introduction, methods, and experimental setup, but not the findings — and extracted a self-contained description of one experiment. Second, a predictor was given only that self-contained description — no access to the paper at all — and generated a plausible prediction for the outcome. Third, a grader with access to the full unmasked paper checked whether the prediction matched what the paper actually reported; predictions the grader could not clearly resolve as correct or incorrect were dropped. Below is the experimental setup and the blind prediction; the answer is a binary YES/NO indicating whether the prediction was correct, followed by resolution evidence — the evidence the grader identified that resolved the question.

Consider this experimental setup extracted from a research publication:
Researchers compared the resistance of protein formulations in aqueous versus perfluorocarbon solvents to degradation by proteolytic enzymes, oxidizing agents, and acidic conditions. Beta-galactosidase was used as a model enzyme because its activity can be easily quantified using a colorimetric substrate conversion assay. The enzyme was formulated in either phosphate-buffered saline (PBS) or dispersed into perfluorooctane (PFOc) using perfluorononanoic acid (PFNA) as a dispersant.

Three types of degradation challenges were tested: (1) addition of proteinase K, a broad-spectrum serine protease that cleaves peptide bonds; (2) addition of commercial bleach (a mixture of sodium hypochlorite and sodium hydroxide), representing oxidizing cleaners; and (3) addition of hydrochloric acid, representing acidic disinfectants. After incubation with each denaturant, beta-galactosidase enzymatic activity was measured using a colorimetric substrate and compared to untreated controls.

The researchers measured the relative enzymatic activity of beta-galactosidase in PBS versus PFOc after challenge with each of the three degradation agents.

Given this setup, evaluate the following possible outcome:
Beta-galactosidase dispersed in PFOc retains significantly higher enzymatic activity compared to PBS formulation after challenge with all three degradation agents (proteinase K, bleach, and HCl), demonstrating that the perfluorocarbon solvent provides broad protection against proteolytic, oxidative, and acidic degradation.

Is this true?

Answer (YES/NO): NO